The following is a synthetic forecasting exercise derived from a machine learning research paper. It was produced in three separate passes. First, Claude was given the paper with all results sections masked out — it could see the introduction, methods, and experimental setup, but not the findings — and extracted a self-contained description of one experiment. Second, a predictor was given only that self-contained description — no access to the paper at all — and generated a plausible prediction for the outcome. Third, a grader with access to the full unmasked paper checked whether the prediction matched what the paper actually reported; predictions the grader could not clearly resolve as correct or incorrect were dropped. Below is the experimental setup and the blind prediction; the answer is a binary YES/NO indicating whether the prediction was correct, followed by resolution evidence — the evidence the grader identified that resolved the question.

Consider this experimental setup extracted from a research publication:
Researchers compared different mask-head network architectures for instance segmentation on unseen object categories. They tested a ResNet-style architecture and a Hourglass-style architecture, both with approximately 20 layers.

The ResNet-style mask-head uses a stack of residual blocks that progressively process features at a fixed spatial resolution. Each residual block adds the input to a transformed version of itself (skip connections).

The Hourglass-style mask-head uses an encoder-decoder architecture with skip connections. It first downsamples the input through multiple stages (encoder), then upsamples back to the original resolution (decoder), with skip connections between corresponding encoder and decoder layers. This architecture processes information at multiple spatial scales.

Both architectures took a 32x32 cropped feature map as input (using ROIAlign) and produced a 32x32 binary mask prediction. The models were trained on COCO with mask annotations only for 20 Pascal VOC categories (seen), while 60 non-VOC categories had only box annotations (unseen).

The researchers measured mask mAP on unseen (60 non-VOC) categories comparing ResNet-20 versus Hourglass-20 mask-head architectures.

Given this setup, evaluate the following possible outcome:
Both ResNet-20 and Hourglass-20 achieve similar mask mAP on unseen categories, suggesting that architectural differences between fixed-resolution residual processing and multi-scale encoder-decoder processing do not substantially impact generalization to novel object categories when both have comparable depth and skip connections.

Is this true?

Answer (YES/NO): NO